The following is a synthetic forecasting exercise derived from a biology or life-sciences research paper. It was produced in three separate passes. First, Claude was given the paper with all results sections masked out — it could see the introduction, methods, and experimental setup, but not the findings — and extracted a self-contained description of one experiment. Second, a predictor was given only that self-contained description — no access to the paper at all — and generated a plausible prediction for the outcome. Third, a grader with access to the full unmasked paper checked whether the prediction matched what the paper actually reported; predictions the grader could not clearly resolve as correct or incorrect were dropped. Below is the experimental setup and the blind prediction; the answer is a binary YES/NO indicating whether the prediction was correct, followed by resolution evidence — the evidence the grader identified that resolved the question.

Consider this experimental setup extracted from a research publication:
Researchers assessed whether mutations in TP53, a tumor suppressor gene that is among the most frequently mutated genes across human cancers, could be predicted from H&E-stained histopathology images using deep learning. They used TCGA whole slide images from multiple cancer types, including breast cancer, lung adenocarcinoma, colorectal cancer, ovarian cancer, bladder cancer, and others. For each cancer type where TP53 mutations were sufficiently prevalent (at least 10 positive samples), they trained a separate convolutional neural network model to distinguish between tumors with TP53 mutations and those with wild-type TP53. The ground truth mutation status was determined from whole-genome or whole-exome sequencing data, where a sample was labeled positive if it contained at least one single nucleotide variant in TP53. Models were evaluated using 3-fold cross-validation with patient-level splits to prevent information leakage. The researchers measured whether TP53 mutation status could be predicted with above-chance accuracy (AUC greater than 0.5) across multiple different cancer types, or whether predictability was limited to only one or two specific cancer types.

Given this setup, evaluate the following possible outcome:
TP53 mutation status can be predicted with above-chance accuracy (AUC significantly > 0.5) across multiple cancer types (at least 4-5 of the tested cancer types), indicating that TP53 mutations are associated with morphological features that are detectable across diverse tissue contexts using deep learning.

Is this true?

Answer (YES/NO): YES